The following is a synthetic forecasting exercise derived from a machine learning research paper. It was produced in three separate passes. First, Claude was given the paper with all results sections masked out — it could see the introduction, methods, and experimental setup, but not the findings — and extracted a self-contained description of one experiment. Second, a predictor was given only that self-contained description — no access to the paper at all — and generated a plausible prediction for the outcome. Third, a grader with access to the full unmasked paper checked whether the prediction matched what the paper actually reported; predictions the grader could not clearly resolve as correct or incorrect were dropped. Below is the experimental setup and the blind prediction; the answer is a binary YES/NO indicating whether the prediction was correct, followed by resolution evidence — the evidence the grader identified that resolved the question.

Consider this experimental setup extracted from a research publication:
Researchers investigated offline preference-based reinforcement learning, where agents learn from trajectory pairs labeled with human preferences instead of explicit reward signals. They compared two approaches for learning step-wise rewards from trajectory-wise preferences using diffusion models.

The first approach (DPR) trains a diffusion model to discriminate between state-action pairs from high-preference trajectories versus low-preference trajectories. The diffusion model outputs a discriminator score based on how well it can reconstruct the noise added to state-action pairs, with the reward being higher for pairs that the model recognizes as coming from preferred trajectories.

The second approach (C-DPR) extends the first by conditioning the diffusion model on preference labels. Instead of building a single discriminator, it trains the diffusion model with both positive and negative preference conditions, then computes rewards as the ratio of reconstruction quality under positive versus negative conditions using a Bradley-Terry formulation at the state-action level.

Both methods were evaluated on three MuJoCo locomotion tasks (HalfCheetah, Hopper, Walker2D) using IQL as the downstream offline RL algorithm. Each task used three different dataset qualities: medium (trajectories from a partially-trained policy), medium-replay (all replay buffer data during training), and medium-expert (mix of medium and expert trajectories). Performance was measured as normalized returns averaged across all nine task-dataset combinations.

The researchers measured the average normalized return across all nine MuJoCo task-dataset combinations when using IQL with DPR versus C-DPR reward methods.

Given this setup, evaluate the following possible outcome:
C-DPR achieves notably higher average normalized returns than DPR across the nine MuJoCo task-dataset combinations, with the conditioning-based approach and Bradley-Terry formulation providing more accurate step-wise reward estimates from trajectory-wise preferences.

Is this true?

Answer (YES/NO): NO